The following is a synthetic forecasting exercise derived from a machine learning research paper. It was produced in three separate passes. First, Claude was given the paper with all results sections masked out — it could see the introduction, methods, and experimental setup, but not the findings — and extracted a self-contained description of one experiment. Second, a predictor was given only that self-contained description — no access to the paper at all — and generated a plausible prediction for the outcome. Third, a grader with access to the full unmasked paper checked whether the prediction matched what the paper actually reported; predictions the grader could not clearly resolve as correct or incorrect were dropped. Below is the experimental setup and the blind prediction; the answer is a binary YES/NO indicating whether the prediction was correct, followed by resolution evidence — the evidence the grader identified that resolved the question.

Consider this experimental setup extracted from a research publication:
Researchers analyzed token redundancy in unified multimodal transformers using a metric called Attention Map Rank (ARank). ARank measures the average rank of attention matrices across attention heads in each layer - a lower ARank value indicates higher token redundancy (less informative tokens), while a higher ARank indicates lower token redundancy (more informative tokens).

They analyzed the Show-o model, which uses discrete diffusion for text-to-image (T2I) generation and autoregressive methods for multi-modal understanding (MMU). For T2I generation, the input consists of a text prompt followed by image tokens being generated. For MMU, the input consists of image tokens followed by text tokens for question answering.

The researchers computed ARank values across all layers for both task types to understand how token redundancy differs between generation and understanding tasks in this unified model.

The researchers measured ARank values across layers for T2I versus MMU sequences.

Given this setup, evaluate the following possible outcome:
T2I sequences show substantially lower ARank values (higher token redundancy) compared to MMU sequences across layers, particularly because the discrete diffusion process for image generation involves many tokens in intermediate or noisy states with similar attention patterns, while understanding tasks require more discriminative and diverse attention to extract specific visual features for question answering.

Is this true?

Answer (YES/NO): NO